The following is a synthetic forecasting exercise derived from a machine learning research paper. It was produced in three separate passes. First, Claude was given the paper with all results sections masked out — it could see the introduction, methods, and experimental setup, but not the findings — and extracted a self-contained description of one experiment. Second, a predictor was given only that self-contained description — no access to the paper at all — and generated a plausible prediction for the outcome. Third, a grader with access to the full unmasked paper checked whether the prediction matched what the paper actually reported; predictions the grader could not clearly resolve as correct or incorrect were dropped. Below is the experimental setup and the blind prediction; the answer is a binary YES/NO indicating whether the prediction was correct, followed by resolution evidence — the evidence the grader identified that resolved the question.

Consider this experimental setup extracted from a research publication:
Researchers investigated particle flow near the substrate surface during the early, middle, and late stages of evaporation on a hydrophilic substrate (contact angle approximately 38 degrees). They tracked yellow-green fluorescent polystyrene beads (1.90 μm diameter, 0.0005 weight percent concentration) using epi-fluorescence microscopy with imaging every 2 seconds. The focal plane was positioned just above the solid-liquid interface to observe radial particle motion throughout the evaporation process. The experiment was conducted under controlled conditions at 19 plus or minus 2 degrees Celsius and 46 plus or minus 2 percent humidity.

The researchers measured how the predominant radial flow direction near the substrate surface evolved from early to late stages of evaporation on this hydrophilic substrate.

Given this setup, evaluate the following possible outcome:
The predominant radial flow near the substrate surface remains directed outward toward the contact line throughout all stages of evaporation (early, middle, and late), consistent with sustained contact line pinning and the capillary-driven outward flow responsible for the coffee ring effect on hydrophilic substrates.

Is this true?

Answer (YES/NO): YES